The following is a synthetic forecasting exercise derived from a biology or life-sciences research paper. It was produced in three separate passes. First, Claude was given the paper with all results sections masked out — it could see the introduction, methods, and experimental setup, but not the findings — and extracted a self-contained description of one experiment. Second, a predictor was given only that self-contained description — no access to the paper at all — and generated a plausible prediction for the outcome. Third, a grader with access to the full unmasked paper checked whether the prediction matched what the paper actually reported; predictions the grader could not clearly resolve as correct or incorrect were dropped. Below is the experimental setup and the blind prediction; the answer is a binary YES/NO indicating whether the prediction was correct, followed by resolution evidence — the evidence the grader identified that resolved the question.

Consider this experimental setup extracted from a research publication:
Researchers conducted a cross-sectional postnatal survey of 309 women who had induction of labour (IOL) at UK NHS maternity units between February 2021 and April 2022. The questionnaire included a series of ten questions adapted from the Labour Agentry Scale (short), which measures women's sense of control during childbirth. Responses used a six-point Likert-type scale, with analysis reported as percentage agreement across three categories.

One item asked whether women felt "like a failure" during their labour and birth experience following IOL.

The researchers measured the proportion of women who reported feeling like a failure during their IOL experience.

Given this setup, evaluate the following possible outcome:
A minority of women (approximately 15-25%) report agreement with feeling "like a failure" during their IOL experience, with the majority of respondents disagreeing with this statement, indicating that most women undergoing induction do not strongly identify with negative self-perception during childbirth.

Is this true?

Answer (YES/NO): NO